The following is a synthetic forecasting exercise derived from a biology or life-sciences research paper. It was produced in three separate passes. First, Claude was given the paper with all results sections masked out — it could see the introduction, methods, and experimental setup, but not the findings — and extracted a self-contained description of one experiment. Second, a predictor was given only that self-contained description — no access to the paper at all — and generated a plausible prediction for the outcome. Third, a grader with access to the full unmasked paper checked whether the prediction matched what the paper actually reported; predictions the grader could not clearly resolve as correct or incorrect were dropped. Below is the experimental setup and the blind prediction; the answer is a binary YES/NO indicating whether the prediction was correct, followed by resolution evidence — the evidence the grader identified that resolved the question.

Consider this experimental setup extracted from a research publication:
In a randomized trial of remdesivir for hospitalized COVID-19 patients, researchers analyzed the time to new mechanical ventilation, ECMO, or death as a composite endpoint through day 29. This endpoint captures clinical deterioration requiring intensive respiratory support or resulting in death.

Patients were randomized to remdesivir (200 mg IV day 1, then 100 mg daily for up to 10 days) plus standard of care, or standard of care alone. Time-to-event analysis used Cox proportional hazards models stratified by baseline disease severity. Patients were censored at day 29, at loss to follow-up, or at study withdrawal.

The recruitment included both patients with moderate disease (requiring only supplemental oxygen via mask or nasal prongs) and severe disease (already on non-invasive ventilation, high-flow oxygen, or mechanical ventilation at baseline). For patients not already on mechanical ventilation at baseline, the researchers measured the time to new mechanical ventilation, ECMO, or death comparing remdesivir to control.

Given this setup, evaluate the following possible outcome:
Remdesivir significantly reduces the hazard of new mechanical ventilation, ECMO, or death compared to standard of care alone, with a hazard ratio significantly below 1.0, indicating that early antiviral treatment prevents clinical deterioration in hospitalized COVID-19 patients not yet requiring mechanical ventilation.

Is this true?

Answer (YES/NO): YES